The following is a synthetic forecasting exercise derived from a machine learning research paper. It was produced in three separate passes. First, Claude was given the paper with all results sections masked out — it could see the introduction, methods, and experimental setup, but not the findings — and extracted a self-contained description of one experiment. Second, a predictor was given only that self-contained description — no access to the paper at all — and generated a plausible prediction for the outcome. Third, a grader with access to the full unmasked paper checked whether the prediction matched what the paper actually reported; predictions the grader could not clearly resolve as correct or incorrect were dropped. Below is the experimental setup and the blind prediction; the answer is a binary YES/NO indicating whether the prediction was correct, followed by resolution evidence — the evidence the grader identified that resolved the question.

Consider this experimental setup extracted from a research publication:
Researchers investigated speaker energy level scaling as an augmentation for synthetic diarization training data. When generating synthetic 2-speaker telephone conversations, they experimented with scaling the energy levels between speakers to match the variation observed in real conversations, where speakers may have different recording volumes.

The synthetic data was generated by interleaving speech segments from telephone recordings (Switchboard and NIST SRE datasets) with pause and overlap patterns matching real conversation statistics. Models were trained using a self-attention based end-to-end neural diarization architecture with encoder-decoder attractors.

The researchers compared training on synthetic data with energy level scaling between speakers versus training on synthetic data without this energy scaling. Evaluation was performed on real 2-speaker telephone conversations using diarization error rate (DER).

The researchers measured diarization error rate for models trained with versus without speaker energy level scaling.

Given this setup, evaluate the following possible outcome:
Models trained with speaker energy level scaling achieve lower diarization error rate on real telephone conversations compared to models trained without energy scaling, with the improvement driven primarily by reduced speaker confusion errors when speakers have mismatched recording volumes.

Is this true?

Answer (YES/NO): NO